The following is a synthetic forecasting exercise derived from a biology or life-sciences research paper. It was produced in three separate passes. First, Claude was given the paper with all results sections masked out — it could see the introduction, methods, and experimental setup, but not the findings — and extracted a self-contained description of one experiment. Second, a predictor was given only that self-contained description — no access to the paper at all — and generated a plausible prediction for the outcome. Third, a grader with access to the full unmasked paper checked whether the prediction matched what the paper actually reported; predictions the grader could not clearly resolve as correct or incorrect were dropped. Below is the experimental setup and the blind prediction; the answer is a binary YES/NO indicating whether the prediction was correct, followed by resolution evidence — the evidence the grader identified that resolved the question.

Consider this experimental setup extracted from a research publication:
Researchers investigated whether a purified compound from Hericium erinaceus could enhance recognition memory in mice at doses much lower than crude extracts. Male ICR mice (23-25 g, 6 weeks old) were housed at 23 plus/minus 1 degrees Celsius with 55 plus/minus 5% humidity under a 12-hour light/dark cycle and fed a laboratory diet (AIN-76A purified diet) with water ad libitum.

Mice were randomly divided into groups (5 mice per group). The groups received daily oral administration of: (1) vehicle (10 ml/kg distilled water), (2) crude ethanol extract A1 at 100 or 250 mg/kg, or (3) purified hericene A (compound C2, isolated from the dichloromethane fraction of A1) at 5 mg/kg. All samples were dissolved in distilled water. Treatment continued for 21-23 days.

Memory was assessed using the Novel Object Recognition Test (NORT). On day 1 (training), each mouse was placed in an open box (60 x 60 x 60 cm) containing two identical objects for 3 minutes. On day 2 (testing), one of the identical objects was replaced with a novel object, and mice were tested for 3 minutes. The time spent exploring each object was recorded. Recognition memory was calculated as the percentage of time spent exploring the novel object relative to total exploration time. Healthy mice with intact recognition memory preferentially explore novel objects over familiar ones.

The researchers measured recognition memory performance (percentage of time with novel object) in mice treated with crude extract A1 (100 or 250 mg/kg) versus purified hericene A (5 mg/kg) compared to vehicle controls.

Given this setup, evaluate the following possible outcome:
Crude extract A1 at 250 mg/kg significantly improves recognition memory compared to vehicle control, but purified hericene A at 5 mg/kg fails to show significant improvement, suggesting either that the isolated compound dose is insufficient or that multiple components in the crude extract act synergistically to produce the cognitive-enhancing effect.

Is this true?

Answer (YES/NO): NO